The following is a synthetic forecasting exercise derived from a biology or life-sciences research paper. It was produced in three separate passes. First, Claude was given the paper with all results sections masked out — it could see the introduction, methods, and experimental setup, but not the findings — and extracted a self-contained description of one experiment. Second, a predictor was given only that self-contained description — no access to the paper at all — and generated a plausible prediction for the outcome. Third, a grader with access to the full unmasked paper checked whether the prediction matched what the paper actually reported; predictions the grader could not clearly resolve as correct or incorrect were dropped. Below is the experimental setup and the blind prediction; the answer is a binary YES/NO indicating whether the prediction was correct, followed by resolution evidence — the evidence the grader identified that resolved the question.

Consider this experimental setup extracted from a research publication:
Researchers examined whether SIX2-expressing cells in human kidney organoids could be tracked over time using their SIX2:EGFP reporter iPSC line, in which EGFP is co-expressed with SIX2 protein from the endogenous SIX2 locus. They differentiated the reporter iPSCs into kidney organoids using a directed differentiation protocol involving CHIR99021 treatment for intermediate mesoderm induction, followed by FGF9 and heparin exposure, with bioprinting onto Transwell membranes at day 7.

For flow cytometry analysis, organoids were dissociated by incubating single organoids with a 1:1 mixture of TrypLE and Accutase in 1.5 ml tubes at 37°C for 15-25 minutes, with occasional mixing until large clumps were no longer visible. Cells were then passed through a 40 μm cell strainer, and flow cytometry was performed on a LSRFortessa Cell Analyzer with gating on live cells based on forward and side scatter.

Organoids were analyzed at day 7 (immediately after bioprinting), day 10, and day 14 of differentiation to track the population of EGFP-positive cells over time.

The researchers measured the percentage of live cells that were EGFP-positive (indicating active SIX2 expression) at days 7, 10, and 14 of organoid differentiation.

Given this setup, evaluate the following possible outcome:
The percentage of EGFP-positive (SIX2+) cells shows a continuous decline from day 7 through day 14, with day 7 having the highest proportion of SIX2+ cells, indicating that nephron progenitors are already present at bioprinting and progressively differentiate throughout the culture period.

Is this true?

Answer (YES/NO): NO